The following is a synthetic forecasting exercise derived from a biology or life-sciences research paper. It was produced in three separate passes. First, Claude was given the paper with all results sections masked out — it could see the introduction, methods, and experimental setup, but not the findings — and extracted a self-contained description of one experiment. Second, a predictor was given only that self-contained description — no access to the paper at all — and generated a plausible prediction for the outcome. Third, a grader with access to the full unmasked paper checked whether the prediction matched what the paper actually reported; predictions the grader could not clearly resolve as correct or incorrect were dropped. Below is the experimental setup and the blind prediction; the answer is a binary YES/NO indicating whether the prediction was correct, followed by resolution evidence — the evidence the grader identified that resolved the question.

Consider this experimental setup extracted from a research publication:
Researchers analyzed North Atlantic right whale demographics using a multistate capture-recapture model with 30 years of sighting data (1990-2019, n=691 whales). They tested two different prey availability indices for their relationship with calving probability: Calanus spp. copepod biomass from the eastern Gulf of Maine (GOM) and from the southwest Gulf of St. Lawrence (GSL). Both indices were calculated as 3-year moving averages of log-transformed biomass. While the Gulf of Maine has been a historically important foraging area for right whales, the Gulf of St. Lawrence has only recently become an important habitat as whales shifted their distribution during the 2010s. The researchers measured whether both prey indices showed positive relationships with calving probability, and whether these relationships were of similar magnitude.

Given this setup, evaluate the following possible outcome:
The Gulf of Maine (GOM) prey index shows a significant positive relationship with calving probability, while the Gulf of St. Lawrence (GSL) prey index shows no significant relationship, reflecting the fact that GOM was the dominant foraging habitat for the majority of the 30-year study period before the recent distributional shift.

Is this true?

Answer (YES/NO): YES